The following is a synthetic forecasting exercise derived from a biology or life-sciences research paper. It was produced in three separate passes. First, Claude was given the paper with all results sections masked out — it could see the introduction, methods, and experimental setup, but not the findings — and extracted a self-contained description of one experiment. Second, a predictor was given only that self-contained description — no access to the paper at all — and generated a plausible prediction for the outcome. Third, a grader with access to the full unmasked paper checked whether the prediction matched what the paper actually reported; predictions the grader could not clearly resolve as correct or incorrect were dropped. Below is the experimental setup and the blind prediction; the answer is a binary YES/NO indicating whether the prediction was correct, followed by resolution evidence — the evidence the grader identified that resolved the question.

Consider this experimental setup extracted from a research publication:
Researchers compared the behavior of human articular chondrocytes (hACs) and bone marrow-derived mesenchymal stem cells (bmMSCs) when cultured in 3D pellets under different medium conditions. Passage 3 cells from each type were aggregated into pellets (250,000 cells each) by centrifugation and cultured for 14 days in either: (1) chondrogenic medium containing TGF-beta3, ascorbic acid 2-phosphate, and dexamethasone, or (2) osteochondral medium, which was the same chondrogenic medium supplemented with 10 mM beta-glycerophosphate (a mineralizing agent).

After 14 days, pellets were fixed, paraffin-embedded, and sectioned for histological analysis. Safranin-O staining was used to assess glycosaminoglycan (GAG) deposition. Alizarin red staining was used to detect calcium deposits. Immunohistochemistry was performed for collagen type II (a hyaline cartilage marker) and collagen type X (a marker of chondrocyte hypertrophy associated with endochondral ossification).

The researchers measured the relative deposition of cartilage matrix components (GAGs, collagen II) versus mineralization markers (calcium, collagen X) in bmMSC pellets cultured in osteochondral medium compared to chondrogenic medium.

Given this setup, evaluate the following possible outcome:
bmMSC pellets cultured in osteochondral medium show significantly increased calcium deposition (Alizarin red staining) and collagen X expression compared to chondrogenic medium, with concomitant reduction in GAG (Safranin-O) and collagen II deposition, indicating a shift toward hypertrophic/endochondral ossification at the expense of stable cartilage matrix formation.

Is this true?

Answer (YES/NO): NO